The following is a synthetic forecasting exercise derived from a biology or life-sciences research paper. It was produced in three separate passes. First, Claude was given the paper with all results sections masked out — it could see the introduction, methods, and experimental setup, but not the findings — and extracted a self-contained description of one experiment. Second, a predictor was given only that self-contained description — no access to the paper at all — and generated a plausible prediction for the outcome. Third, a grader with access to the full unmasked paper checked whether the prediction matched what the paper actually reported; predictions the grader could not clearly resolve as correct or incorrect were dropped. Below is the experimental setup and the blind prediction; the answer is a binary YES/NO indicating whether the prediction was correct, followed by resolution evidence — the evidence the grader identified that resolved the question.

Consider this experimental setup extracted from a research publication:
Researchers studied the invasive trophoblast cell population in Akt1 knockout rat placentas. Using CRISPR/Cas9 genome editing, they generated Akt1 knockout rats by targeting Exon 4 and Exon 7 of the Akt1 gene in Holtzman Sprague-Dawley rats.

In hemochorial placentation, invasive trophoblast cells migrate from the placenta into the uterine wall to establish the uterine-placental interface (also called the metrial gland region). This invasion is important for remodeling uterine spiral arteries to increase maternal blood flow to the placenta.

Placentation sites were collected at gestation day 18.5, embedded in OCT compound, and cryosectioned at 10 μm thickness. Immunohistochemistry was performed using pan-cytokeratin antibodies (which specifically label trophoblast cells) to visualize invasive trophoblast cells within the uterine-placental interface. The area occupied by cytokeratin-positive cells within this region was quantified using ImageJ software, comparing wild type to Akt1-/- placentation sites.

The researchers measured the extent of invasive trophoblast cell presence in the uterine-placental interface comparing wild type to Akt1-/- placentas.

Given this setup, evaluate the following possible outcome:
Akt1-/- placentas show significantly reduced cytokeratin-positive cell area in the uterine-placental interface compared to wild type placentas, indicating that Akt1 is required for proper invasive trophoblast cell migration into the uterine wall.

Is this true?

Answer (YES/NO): YES